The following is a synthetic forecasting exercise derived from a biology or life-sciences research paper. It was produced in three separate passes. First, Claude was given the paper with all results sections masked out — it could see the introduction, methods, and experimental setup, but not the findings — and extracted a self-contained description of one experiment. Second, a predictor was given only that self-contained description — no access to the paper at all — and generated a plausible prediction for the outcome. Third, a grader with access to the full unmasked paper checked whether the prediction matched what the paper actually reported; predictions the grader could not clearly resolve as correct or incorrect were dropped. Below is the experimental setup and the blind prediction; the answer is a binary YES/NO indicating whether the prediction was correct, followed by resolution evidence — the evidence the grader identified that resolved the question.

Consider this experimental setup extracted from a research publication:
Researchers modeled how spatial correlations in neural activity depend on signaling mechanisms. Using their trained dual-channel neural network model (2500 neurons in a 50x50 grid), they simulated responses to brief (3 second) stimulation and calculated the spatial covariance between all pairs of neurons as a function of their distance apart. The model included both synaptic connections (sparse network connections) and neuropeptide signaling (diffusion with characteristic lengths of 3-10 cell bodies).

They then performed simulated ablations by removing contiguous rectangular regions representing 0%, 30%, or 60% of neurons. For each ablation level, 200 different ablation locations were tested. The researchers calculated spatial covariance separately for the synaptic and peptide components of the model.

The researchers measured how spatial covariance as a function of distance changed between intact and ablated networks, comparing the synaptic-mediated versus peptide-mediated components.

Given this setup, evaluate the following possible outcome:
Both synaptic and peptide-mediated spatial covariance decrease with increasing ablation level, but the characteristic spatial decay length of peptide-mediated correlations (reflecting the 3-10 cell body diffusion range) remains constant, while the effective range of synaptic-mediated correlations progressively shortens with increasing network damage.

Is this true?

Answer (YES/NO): NO